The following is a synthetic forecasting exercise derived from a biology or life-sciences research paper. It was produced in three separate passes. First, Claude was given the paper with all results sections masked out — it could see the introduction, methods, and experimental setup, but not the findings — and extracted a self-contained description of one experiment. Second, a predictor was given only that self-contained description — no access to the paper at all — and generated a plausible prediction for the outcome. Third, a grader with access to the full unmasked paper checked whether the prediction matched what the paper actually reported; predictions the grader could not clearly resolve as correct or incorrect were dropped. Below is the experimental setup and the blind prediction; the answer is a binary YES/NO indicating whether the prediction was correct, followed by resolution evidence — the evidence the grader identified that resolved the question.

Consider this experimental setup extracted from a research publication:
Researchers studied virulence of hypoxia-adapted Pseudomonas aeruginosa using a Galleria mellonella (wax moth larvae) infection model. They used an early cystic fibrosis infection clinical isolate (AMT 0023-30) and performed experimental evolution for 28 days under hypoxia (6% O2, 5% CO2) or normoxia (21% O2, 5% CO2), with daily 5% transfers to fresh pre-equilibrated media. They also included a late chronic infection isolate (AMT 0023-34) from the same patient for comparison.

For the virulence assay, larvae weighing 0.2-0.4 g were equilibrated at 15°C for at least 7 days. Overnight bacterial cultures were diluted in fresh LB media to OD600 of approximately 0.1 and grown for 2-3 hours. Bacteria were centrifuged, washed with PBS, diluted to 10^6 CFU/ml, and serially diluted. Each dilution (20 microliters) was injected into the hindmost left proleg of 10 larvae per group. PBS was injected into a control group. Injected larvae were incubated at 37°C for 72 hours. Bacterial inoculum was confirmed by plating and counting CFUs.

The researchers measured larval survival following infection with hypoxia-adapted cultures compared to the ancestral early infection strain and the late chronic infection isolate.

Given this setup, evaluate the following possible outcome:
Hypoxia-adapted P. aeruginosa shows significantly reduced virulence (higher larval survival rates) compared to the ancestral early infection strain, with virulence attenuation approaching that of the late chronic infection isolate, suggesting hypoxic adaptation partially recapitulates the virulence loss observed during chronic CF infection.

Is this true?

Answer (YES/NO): NO